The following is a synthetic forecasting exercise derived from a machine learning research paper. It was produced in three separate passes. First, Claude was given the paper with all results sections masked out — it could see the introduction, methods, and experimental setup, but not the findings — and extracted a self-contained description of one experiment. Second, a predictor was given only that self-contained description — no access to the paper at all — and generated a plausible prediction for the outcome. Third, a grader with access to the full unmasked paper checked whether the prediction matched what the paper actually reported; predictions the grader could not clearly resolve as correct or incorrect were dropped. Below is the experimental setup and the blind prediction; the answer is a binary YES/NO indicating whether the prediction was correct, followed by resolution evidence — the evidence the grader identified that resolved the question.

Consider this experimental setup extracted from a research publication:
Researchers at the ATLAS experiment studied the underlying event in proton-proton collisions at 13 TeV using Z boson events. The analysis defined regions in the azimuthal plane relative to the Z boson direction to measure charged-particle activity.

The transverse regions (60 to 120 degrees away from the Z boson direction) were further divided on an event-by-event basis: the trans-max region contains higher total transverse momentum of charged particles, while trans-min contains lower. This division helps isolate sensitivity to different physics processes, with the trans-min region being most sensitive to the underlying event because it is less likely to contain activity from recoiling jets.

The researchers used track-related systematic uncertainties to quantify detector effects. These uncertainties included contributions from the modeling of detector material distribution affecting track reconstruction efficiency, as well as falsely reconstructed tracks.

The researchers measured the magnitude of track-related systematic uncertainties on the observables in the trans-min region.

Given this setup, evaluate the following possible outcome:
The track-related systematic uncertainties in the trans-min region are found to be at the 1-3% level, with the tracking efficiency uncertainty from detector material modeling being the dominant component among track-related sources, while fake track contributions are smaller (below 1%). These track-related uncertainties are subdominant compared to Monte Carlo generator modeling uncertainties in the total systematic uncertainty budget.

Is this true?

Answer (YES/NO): NO